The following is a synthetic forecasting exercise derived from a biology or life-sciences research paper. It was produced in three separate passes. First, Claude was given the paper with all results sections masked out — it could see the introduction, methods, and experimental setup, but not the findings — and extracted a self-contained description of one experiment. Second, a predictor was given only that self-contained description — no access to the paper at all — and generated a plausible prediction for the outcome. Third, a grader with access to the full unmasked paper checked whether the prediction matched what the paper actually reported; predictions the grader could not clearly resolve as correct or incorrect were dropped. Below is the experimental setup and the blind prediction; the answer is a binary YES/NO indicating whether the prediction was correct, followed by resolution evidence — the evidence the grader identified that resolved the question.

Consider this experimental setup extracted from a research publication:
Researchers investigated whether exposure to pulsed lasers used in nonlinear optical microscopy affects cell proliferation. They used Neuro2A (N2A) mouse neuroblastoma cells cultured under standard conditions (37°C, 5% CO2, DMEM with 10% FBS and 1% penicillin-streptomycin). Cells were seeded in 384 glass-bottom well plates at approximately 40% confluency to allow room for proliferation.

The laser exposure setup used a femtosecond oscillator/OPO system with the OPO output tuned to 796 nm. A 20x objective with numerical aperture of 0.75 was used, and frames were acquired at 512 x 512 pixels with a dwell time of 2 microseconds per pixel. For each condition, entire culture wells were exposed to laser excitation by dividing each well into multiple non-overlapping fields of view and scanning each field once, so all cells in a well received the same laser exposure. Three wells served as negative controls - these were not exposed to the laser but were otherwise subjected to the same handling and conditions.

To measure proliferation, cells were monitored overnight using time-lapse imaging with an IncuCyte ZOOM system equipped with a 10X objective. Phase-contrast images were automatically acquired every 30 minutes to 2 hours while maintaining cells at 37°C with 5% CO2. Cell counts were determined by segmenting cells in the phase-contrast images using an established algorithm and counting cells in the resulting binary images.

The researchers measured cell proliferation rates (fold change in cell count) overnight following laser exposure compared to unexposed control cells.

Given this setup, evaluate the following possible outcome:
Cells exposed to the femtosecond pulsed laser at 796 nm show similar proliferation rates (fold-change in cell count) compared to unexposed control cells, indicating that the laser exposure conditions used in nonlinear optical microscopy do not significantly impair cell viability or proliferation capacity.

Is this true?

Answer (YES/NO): YES